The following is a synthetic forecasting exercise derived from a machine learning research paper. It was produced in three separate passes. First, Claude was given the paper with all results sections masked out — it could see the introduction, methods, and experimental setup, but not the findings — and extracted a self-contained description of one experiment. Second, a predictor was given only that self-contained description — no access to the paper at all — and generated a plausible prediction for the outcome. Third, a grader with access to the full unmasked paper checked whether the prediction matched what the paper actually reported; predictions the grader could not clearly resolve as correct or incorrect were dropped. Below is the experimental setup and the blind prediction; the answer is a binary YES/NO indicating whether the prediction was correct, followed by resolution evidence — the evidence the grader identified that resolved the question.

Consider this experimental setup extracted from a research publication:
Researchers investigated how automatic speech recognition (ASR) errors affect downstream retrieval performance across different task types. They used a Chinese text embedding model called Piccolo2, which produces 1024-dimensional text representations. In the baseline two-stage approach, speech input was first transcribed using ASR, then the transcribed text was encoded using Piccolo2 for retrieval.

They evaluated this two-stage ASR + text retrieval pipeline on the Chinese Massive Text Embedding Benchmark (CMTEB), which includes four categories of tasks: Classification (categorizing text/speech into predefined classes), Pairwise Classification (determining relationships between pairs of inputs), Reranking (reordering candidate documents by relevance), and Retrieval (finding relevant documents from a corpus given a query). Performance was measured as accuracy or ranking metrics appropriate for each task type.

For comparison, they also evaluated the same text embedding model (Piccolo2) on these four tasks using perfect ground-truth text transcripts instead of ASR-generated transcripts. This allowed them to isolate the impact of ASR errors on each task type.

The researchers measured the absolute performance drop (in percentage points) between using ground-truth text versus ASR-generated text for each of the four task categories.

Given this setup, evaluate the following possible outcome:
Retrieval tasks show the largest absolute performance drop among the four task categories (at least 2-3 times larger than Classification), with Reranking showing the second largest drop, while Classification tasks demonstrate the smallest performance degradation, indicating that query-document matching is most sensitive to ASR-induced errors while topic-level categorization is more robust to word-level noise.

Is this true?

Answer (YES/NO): YES